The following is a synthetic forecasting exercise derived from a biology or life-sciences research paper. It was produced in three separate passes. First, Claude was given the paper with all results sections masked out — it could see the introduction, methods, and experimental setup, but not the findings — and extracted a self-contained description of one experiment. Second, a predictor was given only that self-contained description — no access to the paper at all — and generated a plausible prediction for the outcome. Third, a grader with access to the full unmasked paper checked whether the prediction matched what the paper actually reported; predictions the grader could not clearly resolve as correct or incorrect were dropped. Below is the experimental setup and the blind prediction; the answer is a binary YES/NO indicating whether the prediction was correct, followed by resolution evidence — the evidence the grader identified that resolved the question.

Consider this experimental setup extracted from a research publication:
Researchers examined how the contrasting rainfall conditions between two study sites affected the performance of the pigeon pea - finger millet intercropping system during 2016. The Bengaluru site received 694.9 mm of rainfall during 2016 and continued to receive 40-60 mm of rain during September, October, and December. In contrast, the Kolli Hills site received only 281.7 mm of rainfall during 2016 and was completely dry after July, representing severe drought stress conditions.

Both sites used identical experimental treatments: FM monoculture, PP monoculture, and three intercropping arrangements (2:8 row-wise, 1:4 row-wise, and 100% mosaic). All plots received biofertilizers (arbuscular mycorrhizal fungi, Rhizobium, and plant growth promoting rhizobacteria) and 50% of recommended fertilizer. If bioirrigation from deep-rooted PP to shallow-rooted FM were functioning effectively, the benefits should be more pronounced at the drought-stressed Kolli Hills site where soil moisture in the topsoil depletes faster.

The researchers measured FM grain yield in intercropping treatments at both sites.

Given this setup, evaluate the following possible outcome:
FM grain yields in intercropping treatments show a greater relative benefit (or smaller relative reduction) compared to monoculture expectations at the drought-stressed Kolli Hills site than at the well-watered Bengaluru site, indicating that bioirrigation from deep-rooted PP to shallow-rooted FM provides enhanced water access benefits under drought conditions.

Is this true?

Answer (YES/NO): NO